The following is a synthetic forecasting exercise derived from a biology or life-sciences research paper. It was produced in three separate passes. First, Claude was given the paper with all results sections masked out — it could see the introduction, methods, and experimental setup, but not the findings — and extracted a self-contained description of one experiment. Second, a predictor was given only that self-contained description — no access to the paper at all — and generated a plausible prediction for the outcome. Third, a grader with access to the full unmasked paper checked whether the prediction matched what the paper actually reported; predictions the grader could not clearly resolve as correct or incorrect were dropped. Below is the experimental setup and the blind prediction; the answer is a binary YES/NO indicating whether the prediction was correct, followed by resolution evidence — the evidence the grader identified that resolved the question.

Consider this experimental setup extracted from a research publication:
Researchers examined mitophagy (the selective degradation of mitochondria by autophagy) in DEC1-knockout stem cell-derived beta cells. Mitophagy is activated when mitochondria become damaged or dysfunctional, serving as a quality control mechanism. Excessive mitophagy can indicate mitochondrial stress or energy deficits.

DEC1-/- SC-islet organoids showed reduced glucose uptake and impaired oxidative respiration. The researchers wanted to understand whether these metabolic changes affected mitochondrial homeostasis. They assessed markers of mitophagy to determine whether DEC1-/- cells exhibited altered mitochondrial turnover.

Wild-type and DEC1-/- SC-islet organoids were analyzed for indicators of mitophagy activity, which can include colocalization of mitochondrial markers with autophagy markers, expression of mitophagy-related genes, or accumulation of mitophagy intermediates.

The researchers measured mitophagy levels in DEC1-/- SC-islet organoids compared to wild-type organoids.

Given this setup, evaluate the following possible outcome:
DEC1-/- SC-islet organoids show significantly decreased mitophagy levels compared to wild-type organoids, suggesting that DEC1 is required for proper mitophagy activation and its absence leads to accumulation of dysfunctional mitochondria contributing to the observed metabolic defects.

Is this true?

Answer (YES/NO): NO